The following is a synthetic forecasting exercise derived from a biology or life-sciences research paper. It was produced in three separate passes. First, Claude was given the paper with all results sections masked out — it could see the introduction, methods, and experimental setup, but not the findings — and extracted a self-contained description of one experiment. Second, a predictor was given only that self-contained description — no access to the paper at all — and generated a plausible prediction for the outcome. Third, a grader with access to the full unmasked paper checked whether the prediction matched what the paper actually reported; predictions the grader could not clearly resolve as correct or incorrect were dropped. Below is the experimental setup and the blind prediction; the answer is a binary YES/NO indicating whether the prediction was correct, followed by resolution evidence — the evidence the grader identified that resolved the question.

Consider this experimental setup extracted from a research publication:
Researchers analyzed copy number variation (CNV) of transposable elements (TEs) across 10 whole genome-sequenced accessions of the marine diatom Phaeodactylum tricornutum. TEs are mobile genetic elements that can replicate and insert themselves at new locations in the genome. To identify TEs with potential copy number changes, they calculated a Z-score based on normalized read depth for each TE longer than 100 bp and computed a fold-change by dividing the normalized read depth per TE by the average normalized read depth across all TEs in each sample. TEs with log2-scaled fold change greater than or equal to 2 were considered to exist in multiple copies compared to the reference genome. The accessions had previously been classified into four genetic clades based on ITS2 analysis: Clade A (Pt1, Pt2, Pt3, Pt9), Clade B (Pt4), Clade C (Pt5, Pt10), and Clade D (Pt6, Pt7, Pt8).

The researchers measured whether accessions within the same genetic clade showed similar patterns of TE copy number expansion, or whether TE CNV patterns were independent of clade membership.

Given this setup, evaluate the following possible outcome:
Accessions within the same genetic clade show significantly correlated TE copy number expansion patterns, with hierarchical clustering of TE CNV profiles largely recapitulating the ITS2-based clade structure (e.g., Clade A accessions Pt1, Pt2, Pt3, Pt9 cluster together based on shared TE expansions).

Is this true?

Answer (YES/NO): YES